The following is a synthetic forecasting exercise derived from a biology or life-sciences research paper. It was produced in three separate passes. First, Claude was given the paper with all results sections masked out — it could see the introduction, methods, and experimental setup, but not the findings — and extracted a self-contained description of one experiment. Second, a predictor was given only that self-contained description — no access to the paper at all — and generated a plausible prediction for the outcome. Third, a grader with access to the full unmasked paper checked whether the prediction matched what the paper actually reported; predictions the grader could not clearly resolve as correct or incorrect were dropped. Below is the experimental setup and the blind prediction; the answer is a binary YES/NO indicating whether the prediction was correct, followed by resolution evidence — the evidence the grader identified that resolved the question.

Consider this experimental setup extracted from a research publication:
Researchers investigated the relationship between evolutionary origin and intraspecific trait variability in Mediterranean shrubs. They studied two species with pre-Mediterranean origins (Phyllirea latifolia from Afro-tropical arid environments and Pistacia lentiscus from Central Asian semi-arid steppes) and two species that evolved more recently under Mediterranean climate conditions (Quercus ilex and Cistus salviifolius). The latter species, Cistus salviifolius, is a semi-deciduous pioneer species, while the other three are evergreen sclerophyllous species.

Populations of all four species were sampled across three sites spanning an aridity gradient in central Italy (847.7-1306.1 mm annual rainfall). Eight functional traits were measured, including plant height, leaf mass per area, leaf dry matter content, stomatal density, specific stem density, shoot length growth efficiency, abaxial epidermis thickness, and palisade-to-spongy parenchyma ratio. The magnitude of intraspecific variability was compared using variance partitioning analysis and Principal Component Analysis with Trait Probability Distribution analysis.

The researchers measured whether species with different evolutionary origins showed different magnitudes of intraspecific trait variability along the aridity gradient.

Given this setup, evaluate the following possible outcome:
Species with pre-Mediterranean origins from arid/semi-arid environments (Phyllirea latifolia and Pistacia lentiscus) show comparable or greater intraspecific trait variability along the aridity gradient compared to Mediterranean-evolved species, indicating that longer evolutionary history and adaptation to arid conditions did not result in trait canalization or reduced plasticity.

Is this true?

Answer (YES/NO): NO